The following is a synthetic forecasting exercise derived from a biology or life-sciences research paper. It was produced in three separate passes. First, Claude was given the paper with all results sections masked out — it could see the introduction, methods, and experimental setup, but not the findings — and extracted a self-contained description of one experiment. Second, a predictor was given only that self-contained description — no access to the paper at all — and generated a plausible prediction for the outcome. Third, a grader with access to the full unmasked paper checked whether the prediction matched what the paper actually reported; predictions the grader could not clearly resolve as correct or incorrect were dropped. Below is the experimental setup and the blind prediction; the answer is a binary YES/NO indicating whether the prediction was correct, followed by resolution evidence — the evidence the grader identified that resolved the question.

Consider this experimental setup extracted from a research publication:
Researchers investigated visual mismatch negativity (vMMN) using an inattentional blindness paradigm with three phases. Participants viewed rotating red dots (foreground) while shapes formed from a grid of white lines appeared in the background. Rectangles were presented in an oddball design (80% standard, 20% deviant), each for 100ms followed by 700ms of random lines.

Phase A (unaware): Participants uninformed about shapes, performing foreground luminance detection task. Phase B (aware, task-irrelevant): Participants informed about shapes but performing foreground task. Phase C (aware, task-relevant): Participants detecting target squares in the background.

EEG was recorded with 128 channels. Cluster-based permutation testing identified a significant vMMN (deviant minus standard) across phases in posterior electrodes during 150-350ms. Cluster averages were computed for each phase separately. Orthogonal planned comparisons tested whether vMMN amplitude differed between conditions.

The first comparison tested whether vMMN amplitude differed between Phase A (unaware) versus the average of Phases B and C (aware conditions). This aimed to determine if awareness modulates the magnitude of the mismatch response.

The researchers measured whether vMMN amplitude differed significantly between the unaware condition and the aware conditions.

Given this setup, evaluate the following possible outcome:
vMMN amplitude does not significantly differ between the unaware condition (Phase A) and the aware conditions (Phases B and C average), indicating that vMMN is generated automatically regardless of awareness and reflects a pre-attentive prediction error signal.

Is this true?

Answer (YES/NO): YES